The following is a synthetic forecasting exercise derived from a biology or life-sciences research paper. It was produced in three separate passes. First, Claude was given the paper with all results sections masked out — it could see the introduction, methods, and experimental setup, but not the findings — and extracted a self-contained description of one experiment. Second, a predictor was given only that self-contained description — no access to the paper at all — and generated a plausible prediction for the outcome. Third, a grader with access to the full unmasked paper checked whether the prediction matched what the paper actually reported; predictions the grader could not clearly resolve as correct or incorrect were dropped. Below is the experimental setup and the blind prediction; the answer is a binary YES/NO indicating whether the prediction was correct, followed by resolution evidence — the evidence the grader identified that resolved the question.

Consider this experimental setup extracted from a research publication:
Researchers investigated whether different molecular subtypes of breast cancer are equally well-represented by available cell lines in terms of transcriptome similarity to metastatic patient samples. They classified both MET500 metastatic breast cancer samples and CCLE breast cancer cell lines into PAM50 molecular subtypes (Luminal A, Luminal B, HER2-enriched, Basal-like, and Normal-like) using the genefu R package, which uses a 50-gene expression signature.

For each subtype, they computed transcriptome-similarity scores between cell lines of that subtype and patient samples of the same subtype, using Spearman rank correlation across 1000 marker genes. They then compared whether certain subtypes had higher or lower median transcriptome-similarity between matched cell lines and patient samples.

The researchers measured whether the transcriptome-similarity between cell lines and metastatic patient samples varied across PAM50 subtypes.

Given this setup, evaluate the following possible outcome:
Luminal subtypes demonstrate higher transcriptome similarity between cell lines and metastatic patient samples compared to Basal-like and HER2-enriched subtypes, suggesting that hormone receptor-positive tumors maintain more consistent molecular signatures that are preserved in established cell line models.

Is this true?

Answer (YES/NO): NO